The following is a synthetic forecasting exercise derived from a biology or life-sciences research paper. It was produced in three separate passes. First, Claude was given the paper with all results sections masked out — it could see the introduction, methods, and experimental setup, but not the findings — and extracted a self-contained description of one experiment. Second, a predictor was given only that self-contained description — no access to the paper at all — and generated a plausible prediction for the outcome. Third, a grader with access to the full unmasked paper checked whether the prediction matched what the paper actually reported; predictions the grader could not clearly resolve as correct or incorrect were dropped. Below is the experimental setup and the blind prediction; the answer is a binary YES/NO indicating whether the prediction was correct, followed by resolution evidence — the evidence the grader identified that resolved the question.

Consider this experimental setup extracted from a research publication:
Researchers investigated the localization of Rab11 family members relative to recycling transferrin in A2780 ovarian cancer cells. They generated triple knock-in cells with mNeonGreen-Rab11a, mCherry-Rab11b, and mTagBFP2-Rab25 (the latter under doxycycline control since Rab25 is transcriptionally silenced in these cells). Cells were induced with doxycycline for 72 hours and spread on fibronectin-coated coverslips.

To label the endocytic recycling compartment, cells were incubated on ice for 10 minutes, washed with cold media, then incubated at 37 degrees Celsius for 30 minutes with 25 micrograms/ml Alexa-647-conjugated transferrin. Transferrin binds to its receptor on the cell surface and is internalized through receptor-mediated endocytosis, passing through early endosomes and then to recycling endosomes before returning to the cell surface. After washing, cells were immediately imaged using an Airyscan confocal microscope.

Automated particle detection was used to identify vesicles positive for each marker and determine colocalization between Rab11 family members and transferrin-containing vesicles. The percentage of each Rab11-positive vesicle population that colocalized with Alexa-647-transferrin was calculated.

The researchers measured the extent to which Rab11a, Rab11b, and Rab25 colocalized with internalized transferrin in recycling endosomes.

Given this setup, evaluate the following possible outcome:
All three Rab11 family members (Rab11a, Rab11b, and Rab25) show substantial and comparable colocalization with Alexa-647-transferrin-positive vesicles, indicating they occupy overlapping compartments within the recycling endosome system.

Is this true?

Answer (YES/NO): YES